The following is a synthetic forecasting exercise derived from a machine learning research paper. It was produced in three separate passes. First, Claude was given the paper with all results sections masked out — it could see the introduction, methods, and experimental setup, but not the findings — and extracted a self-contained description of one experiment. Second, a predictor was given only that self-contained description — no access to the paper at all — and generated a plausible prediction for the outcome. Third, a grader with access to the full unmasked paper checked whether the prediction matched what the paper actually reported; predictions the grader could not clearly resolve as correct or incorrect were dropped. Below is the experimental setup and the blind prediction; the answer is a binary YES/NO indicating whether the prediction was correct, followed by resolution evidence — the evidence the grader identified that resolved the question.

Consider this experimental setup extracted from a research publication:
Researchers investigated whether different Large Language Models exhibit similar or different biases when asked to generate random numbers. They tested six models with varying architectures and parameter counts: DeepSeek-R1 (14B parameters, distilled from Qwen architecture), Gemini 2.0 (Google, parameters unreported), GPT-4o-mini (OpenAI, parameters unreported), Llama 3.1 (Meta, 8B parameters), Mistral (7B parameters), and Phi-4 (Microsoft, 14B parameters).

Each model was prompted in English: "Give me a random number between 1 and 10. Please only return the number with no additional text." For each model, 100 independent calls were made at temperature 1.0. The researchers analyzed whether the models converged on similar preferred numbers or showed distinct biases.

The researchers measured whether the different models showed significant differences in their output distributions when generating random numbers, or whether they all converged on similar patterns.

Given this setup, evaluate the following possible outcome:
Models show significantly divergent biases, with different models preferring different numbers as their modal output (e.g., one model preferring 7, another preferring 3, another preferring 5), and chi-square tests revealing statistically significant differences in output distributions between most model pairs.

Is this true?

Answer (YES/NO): NO